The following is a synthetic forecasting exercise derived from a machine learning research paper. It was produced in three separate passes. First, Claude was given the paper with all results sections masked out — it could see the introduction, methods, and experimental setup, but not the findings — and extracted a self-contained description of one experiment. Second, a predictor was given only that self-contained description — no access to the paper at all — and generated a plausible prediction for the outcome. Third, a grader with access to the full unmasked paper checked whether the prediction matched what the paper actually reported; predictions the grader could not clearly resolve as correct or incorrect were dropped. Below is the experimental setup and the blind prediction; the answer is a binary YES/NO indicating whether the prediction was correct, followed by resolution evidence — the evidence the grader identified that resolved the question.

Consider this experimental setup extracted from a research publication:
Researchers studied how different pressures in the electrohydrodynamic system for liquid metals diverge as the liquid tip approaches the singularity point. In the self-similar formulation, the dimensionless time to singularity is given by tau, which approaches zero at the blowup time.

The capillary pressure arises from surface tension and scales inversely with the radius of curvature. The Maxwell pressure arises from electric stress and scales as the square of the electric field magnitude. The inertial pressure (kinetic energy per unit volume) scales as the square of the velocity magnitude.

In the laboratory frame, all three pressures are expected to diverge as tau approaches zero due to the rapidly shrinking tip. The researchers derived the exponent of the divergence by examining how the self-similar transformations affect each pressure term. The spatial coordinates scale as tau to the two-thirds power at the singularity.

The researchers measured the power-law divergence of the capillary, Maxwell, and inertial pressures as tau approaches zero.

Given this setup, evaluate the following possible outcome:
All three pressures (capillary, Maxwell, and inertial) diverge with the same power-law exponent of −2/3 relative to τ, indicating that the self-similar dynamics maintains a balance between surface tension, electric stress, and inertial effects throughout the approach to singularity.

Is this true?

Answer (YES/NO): YES